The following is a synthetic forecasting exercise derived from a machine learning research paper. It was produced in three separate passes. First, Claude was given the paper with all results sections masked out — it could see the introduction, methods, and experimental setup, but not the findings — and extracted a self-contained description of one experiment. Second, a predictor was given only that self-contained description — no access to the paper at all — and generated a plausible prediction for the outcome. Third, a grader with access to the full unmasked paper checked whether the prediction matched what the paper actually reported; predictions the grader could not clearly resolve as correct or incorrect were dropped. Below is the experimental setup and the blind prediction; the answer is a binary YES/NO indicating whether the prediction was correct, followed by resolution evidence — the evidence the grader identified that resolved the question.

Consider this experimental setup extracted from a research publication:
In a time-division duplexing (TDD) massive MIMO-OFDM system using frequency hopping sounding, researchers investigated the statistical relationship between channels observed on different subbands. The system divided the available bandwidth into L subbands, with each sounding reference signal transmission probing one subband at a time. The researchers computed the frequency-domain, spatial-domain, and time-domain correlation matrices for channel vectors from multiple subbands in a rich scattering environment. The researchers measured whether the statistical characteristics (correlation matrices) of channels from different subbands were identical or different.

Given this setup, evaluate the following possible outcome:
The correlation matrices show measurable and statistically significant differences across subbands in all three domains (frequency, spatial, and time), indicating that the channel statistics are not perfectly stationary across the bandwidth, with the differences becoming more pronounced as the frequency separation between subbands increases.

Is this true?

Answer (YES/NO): NO